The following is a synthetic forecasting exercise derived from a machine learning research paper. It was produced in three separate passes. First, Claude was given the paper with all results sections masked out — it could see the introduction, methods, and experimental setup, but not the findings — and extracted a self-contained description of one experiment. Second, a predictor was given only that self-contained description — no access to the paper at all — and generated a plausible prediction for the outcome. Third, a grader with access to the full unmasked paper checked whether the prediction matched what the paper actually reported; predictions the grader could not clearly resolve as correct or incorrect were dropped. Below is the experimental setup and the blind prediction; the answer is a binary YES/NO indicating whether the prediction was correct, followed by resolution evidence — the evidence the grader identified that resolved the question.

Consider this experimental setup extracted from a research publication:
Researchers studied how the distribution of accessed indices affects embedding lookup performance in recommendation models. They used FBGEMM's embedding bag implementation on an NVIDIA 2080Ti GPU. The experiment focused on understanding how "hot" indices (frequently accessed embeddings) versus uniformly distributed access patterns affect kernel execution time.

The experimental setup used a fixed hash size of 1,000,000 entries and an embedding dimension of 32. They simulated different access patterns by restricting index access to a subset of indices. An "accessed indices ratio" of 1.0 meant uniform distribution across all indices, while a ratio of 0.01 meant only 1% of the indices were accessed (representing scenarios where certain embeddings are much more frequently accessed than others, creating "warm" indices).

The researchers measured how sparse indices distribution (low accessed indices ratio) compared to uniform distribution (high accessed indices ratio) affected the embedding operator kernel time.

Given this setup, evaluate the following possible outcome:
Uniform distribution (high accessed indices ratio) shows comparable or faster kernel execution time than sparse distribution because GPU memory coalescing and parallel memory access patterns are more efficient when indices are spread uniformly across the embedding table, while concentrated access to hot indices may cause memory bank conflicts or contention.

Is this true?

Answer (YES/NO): NO